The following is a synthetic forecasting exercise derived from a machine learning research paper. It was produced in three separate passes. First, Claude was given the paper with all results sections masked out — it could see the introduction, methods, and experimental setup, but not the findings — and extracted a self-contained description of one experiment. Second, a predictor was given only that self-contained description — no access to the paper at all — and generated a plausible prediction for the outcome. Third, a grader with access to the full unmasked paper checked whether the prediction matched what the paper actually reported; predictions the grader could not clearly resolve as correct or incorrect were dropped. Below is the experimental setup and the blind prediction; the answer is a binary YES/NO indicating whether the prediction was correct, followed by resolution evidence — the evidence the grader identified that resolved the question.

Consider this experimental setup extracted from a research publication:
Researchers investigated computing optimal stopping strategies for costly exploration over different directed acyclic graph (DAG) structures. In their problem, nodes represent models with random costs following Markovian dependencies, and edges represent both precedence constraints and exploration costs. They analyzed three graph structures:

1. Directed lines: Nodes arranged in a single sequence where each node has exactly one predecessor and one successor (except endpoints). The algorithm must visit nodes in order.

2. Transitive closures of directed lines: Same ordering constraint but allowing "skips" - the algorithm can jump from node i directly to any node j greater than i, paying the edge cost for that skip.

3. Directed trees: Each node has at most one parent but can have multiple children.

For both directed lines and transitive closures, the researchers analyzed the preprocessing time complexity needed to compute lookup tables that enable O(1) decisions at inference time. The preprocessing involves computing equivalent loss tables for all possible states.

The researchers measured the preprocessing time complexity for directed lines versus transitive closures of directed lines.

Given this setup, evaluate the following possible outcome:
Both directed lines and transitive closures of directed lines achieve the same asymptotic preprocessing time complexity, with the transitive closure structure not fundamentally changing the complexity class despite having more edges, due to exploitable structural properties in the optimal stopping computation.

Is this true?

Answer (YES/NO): NO